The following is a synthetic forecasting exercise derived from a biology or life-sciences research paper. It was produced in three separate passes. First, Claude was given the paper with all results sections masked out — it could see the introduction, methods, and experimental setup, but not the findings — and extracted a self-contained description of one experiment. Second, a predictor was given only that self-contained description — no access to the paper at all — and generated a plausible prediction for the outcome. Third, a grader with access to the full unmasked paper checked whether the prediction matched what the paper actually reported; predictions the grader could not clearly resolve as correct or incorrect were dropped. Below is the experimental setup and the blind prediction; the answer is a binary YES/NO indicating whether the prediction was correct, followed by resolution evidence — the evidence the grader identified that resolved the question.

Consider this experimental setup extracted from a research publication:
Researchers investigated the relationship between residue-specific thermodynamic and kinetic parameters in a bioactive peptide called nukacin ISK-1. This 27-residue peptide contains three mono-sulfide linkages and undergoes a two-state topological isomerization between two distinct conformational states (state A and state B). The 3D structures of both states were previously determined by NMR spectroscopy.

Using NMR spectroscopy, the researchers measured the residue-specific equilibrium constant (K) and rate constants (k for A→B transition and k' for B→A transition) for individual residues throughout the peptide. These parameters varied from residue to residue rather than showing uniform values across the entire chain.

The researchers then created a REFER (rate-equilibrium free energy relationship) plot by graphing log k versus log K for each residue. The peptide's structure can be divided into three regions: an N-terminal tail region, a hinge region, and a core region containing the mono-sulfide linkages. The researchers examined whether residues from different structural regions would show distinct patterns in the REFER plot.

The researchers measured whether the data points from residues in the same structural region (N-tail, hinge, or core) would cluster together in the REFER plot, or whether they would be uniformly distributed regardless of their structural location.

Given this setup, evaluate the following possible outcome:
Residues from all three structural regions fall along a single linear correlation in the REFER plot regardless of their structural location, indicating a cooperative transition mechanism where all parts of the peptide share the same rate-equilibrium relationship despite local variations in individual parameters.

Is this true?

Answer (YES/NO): NO